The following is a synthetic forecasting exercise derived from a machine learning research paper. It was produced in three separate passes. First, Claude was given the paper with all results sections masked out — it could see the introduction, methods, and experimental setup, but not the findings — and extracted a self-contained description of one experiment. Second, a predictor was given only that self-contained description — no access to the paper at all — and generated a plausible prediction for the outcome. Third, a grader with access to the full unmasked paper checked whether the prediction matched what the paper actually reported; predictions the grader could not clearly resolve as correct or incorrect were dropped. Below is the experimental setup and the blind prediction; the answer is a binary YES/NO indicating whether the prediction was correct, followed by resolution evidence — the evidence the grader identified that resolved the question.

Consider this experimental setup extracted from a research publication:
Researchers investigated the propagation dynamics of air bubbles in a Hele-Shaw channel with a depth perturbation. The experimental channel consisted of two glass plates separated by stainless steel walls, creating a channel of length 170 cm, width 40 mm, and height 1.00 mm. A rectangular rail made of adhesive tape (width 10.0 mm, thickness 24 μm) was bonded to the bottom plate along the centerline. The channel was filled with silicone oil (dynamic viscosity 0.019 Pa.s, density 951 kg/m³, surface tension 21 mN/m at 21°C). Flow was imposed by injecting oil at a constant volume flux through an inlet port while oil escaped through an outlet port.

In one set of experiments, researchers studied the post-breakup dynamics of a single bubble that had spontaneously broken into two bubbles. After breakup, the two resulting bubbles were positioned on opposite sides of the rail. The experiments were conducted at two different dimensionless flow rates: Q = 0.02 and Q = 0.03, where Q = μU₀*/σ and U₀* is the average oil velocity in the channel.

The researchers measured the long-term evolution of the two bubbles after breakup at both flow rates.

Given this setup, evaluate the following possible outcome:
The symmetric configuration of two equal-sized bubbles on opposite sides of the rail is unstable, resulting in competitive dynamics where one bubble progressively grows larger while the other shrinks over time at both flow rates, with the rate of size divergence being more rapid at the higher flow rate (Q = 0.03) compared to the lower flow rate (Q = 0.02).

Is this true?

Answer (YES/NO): NO